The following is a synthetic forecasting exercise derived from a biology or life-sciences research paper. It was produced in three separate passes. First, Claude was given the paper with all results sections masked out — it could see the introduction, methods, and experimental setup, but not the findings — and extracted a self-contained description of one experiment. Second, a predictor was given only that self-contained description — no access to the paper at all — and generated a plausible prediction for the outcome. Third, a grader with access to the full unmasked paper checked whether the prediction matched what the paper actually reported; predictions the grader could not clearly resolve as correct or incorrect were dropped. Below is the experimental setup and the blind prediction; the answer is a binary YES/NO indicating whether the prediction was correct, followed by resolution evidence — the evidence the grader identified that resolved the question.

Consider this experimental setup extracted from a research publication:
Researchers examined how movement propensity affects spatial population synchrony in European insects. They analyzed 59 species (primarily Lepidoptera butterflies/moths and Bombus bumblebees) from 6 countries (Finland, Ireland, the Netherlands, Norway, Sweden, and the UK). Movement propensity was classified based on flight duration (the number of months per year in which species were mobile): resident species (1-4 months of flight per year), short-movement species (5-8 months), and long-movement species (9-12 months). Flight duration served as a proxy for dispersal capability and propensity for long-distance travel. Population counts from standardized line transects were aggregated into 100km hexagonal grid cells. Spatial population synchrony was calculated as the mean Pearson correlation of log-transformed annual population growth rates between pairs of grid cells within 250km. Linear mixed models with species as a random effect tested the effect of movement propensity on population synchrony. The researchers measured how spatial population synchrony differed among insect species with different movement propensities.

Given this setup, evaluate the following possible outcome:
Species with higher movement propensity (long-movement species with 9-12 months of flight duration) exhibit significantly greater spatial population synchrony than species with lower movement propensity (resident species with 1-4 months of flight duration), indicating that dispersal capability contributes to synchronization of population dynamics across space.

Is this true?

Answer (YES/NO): YES